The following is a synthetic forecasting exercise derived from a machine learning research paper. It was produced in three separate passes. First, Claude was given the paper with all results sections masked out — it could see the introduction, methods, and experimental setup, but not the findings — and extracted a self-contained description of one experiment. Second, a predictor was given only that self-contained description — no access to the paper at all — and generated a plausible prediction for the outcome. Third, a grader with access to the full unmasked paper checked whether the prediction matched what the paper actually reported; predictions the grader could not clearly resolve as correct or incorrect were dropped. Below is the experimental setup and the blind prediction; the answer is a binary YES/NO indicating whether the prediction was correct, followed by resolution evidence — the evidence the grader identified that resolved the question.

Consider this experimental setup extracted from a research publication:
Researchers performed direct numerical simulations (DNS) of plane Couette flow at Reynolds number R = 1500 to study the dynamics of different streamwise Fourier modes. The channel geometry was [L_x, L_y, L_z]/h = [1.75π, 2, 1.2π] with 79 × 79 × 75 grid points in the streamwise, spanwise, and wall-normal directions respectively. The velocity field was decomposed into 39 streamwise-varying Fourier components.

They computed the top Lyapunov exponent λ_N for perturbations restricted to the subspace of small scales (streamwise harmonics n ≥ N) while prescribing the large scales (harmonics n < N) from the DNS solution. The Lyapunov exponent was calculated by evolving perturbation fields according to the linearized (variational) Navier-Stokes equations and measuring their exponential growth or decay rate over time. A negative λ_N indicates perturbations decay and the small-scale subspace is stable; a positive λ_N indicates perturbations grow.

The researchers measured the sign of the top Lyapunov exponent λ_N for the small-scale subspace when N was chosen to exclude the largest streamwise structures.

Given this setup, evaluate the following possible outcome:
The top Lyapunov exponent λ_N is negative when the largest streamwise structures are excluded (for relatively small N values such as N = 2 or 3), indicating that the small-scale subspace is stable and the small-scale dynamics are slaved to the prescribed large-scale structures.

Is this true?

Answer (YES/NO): NO